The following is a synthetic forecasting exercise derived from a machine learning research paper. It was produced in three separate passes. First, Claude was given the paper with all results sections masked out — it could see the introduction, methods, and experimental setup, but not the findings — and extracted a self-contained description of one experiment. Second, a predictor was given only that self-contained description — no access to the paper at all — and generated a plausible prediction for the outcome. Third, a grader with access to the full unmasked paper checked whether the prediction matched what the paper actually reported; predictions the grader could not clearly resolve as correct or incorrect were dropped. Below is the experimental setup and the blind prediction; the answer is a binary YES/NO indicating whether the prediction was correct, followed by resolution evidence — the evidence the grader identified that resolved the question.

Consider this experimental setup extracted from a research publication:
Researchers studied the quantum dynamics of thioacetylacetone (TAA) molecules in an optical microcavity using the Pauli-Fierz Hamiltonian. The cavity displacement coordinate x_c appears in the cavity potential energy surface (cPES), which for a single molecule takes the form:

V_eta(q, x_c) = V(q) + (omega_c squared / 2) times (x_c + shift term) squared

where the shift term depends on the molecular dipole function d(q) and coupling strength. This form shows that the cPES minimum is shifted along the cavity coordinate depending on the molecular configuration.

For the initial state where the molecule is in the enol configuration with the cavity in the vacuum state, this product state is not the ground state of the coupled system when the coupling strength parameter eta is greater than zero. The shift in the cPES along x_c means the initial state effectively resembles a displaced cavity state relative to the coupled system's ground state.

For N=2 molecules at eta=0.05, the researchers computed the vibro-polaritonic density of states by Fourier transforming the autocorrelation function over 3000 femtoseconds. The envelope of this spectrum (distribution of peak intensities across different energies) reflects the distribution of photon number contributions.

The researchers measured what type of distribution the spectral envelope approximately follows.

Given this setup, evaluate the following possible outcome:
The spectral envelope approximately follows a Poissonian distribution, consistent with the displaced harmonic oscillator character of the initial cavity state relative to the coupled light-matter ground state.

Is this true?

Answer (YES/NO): YES